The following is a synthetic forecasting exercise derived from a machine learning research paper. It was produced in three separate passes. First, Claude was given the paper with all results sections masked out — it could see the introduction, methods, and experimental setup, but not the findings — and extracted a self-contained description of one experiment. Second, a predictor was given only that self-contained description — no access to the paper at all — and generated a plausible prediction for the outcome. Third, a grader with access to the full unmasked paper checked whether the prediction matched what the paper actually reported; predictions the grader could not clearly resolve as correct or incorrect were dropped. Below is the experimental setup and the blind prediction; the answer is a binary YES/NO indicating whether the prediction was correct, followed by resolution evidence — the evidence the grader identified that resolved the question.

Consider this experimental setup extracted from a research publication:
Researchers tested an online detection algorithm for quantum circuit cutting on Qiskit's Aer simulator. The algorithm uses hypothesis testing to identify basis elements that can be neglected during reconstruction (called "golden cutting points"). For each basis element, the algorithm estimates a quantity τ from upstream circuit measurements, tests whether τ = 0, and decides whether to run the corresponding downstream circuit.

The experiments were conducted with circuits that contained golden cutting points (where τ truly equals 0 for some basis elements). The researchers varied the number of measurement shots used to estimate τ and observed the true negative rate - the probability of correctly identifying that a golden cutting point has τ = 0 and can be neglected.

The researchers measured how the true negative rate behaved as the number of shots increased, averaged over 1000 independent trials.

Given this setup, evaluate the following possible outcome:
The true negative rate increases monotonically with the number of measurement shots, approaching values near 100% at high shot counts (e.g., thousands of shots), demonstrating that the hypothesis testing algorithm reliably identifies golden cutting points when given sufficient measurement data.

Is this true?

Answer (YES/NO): YES